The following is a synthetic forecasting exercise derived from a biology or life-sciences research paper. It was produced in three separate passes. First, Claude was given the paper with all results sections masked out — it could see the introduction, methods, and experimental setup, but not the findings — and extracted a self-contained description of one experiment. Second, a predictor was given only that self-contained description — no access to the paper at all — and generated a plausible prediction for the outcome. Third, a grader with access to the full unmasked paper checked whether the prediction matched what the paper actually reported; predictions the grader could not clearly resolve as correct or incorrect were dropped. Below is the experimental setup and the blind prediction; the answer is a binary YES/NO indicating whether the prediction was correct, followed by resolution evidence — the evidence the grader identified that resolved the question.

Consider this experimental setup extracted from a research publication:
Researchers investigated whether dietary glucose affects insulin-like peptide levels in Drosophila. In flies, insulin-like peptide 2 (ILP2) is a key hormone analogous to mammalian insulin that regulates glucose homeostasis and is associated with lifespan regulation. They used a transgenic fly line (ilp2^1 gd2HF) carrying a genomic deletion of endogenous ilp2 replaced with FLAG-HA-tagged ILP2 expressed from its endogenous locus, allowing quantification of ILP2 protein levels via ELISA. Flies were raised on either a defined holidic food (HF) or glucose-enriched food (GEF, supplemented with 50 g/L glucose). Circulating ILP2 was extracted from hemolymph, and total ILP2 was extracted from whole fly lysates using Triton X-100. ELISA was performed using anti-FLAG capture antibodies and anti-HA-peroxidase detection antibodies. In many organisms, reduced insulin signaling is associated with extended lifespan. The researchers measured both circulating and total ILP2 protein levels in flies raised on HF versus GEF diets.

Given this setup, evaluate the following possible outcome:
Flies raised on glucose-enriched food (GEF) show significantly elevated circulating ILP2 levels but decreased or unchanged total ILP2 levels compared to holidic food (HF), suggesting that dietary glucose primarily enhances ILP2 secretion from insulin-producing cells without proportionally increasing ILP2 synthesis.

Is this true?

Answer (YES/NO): NO